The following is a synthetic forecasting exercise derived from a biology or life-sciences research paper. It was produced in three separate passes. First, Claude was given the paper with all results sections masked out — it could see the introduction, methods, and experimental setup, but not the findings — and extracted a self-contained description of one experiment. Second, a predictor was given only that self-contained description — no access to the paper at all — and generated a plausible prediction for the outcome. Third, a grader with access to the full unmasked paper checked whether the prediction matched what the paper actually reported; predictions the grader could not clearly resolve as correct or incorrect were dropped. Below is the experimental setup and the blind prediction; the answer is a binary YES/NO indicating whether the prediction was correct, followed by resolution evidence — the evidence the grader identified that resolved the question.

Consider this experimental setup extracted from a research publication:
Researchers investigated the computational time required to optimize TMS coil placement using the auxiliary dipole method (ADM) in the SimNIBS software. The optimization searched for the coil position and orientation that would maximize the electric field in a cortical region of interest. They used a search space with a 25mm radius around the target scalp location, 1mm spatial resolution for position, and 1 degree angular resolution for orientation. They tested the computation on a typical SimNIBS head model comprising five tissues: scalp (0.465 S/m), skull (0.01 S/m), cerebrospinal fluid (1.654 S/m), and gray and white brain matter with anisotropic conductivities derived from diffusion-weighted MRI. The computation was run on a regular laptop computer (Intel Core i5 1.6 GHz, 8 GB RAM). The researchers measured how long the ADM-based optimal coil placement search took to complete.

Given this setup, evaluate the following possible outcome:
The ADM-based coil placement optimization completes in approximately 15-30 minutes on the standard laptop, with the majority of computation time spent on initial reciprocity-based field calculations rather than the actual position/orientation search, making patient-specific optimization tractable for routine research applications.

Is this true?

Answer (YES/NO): NO